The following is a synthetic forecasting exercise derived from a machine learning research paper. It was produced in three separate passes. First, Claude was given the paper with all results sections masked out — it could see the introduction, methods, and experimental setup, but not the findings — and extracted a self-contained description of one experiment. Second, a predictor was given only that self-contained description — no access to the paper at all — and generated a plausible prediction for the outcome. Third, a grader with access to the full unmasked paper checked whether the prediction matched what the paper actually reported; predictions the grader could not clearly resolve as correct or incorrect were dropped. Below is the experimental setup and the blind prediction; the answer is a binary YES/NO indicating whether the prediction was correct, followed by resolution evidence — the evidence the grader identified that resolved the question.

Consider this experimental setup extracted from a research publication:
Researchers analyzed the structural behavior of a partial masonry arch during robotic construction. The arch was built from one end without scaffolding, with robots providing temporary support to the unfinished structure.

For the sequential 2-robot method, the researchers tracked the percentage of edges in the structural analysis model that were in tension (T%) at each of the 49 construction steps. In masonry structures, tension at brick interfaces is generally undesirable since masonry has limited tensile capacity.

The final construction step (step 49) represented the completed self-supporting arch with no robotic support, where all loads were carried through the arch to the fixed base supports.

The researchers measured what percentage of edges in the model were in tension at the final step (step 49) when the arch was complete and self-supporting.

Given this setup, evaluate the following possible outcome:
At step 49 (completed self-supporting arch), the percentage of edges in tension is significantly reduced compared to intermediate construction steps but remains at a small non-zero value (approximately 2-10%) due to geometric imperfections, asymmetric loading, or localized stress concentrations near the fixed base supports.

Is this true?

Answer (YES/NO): NO